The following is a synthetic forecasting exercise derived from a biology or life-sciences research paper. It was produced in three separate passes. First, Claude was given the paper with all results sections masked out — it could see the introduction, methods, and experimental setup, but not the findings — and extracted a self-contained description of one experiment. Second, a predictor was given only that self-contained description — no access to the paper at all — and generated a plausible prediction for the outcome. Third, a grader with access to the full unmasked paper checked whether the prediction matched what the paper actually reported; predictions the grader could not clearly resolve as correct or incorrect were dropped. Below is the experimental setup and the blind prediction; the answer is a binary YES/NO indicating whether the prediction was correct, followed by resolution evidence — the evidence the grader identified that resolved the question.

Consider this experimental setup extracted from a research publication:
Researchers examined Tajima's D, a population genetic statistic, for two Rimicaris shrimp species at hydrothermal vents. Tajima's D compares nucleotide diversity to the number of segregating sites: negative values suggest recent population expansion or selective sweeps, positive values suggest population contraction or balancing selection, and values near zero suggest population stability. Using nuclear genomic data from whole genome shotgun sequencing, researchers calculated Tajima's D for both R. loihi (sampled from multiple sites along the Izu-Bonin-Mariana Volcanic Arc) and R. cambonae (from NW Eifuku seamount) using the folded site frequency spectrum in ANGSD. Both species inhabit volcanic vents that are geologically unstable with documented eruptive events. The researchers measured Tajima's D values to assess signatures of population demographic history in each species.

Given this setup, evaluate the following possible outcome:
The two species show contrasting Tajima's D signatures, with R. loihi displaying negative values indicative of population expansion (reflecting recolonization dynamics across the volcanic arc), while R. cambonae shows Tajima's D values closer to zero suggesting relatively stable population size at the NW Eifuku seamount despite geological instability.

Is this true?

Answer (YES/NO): NO